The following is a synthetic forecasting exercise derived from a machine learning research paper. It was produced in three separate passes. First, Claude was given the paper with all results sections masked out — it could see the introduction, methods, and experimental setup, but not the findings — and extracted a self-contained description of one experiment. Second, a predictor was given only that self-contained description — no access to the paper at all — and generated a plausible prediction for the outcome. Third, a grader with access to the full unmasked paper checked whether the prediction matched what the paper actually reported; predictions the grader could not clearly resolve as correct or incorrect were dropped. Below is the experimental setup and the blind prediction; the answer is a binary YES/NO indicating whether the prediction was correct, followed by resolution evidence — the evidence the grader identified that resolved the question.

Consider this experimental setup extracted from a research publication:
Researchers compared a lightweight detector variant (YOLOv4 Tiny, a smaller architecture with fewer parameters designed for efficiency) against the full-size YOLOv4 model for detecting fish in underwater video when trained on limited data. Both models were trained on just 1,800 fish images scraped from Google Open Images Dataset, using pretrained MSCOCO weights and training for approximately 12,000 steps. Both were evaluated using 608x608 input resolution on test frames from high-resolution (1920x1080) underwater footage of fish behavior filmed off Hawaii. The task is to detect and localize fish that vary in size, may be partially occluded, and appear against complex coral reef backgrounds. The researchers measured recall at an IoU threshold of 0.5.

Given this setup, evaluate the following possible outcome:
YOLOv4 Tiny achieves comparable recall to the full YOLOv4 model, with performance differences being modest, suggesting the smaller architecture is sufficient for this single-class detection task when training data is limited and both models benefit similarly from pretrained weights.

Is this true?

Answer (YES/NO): NO